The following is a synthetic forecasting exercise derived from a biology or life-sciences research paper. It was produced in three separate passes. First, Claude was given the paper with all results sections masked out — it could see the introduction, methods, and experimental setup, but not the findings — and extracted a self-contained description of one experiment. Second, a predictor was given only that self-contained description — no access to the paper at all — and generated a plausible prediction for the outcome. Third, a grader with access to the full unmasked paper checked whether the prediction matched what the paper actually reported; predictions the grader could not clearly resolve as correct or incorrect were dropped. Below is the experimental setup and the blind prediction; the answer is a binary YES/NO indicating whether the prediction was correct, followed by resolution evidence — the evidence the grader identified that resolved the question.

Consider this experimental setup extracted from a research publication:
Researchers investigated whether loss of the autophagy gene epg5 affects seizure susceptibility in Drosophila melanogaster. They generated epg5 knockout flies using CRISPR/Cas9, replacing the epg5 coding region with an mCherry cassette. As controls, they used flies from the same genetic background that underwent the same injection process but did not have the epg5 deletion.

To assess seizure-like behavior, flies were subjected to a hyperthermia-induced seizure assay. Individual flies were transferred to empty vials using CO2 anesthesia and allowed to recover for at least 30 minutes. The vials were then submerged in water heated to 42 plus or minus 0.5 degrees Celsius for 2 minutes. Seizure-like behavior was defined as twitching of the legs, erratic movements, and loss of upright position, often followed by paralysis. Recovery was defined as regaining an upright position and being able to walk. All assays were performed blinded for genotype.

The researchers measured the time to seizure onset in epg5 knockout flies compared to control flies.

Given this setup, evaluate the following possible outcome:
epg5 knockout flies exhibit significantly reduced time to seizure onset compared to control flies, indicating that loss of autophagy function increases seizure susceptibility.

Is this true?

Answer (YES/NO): NO